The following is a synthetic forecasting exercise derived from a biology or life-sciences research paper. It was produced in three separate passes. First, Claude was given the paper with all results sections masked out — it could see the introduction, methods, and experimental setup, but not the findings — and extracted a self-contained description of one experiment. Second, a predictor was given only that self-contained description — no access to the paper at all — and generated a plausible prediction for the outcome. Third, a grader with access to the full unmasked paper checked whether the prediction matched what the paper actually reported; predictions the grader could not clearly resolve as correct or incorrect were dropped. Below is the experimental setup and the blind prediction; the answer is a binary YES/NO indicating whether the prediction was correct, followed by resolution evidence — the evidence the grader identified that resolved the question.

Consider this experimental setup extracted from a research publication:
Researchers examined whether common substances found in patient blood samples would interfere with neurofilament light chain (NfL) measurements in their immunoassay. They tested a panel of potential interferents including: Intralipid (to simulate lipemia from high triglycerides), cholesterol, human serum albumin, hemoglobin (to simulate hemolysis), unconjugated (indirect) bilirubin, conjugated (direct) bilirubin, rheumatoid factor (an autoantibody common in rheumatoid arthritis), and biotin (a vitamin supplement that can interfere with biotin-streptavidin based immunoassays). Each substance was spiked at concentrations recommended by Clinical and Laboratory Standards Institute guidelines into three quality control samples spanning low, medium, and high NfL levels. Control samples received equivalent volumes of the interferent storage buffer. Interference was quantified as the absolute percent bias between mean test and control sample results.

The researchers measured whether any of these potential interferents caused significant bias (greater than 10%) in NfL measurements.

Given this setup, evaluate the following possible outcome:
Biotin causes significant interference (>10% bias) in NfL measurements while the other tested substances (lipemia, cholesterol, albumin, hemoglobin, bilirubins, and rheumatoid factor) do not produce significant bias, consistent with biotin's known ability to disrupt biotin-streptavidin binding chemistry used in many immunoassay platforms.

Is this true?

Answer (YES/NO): NO